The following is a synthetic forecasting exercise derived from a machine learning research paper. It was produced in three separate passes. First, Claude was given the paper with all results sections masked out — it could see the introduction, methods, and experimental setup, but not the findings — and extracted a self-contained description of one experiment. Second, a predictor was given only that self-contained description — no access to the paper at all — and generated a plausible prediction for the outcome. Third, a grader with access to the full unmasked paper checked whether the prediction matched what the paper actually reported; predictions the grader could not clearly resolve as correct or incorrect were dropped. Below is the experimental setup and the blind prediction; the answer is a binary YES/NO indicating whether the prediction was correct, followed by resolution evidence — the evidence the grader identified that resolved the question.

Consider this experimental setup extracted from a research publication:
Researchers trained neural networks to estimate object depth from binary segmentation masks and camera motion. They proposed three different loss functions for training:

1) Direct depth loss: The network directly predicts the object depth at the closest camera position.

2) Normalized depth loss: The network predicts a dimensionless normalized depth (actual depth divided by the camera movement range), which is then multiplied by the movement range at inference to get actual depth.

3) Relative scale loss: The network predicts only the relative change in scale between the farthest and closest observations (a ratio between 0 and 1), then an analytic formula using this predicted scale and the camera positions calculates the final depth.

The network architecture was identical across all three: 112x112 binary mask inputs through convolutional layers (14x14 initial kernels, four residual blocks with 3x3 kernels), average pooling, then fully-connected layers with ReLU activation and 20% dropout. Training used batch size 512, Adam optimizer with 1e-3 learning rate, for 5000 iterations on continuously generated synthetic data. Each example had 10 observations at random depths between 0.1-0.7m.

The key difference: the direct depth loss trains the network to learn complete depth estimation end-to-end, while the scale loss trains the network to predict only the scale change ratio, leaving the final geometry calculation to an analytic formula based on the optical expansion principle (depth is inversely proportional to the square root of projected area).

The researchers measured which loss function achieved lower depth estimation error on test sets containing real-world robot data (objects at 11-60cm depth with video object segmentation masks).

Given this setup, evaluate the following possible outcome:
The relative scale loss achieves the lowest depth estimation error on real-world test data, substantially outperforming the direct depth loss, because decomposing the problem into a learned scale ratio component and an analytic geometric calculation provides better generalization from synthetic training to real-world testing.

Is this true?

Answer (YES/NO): NO